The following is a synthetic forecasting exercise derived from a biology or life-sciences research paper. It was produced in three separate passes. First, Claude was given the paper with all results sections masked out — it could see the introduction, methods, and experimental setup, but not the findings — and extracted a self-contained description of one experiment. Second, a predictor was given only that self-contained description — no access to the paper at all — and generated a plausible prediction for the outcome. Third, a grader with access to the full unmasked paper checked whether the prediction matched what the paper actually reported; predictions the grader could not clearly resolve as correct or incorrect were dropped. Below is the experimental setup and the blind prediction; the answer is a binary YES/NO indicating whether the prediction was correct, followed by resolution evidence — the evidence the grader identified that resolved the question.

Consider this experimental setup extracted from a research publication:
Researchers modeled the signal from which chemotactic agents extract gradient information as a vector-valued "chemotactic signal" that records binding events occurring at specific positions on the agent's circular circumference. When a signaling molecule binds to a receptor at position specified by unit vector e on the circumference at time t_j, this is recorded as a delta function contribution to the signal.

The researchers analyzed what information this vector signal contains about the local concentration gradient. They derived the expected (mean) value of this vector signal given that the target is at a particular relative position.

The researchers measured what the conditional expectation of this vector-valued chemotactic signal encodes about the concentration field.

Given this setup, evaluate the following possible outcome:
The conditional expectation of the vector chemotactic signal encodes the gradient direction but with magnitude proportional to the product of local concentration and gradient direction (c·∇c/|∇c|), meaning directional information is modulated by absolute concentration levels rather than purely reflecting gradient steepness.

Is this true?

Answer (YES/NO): NO